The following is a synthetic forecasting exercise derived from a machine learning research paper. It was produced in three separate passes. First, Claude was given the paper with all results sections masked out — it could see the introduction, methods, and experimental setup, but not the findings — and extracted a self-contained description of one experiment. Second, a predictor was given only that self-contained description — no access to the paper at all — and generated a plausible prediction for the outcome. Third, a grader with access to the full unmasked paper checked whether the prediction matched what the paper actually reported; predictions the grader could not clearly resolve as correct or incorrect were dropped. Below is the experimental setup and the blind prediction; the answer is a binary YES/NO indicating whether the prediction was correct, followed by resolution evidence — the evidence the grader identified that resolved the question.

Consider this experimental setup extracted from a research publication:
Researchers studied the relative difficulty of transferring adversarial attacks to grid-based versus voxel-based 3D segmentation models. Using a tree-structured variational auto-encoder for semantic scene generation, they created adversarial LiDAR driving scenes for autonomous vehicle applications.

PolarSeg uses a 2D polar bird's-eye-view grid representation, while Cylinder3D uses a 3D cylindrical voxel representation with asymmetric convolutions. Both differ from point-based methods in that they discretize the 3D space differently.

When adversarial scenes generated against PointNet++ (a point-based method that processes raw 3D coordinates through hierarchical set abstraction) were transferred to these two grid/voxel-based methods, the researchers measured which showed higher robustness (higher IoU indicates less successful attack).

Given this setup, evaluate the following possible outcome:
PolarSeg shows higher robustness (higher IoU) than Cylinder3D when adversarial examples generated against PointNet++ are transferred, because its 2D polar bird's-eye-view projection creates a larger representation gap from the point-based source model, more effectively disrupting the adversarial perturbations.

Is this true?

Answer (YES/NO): NO